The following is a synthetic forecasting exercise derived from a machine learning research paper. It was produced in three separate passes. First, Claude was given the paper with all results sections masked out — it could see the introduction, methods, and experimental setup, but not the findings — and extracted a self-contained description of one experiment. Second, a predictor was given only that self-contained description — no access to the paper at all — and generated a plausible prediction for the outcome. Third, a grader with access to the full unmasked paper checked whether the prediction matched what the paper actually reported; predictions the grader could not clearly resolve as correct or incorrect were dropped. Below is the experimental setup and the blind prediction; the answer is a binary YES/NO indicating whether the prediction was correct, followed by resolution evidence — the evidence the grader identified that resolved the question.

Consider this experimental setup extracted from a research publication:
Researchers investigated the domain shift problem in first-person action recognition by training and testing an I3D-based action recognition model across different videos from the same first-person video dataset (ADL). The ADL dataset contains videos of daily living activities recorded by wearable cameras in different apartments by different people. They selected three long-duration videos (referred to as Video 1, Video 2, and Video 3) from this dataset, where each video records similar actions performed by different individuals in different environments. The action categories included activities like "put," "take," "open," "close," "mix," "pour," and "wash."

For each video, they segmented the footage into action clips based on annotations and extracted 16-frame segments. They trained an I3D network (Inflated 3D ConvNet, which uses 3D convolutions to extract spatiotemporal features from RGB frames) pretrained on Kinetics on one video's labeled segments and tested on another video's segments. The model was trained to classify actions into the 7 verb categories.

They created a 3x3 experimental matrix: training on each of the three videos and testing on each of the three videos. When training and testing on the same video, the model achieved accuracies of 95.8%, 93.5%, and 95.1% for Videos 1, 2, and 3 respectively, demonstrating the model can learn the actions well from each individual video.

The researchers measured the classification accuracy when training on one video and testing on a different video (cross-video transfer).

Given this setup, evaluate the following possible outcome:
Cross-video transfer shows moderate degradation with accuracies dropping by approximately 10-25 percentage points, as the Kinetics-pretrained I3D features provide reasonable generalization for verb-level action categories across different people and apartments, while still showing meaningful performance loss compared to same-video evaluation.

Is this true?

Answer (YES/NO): NO